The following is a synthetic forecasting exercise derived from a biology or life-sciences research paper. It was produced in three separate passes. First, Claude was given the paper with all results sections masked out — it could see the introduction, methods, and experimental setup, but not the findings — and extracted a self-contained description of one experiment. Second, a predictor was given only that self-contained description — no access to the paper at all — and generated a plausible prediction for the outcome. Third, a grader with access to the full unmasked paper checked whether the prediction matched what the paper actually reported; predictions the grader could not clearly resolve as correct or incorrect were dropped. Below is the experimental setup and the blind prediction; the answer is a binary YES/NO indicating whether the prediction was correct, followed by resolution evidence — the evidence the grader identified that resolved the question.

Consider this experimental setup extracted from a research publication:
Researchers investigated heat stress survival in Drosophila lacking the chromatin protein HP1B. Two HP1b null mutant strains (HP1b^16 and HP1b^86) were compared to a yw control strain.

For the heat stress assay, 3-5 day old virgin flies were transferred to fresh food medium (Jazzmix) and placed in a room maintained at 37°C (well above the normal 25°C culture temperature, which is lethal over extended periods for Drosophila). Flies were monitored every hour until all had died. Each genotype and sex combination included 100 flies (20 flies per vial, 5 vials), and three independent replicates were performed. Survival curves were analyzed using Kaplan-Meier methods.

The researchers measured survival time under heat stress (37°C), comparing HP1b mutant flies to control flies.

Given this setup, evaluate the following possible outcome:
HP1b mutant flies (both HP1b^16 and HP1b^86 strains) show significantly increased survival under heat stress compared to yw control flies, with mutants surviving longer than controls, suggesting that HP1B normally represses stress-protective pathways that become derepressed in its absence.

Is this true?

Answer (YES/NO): NO